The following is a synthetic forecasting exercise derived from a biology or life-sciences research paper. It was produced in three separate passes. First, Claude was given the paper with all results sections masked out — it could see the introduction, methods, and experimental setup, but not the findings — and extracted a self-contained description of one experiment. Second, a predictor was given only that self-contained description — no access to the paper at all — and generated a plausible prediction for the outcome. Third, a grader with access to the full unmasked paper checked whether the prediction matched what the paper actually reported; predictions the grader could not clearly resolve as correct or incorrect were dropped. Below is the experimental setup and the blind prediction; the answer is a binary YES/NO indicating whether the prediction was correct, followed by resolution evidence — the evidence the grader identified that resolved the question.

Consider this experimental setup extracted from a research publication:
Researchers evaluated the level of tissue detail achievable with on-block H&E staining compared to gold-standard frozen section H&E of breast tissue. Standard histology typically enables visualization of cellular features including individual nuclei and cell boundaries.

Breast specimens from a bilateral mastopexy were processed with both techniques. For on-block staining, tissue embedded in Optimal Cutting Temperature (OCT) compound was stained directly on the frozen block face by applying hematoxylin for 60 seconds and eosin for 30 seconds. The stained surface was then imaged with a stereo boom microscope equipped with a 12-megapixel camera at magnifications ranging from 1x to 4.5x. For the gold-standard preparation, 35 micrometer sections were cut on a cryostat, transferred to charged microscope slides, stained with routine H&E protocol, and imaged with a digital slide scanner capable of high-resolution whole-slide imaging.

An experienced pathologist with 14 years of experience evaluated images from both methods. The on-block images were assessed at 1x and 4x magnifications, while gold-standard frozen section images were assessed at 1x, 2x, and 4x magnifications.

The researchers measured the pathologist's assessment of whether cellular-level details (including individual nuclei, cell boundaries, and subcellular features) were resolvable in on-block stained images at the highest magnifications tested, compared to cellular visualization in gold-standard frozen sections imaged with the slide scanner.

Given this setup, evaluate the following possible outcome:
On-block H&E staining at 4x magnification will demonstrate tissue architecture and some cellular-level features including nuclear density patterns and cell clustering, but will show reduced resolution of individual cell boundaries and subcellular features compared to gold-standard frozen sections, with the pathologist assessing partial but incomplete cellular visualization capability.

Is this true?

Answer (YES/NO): NO